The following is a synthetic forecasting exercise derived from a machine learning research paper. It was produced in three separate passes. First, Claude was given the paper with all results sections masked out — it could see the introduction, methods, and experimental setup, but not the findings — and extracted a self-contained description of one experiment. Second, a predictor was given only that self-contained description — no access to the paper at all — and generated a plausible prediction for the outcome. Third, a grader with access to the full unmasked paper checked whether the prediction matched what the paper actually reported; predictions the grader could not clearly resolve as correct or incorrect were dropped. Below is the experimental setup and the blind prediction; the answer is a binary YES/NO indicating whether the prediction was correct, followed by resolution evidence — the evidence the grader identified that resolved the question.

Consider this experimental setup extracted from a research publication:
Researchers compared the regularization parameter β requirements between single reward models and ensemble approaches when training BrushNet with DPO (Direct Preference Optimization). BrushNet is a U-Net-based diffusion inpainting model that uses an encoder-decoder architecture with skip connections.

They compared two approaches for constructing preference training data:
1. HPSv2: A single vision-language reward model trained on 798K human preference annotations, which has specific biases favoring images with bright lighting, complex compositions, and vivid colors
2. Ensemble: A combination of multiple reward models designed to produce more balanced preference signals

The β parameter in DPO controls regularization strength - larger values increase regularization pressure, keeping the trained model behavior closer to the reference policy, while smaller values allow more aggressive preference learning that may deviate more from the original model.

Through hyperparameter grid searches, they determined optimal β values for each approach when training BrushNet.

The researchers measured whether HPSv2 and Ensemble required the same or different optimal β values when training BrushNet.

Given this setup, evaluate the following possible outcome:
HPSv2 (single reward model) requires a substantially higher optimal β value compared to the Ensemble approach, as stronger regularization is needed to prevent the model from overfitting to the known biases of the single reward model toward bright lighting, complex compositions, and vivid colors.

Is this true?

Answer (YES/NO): NO